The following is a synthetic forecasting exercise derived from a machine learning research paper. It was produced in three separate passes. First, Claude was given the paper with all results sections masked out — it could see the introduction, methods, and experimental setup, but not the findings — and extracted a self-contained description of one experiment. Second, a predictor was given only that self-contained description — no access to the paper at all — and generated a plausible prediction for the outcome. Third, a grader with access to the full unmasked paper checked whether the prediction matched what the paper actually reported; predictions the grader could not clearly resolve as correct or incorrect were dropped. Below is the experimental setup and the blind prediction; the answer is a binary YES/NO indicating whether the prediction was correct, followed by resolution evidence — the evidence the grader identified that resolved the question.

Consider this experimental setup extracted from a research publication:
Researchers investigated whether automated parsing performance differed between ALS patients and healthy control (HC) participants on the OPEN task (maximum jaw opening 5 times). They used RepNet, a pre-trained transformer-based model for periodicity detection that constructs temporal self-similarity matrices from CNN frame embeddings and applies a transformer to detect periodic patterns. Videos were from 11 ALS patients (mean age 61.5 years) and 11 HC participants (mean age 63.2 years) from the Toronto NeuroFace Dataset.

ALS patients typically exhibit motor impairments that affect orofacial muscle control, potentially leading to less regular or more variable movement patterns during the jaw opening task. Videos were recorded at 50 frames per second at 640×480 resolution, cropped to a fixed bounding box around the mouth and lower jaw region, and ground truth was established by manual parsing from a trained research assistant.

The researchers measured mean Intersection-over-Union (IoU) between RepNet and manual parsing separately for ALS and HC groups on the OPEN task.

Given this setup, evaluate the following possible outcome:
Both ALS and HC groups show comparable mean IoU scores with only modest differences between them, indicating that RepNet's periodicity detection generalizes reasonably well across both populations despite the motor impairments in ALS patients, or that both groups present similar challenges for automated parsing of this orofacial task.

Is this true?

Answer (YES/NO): YES